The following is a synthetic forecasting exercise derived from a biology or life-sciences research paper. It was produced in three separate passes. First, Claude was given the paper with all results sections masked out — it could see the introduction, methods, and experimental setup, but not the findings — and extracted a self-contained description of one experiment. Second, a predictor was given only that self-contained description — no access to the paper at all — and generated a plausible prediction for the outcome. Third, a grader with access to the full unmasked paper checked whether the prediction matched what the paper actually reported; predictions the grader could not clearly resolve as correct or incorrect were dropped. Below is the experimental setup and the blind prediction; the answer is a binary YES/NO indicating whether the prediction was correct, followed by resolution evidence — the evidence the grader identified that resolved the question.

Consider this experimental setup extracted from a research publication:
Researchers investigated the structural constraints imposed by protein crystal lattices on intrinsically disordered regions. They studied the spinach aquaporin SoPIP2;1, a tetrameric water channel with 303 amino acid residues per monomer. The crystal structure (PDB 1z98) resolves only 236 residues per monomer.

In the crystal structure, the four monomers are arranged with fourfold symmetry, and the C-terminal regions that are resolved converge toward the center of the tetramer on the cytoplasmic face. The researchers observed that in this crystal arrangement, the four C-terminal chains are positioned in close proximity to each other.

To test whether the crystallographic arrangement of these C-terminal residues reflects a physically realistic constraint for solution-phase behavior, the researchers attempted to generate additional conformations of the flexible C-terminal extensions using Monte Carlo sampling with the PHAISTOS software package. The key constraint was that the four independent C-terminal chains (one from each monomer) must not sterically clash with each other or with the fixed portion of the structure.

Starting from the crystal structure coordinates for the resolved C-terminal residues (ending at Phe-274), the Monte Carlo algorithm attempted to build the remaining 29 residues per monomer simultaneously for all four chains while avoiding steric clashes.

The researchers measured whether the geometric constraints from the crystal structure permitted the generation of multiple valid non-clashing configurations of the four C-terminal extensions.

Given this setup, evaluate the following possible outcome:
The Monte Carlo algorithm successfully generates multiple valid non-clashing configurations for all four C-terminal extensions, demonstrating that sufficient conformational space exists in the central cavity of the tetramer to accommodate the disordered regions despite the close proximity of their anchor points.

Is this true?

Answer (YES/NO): NO